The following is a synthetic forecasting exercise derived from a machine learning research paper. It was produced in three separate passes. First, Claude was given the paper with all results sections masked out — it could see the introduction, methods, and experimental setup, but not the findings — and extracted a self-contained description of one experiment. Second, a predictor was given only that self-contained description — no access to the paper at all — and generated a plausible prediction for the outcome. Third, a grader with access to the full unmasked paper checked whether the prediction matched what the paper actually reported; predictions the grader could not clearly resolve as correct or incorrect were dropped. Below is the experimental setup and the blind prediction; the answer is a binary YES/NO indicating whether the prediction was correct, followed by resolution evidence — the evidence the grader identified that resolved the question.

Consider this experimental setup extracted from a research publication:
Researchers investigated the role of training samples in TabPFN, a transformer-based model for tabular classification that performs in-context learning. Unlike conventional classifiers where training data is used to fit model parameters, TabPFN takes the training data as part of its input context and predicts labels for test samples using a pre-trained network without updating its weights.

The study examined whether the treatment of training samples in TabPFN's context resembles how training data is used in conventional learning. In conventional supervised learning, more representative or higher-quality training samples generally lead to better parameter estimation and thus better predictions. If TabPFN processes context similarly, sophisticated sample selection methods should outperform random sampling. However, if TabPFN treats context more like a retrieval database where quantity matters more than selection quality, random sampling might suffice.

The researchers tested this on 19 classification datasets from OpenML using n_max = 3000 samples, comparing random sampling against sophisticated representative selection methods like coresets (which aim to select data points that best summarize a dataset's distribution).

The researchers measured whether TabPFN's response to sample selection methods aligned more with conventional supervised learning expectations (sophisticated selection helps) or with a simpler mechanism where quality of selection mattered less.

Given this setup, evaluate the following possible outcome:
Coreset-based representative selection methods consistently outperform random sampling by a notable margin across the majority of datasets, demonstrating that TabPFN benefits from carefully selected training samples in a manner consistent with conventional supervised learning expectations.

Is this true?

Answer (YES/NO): NO